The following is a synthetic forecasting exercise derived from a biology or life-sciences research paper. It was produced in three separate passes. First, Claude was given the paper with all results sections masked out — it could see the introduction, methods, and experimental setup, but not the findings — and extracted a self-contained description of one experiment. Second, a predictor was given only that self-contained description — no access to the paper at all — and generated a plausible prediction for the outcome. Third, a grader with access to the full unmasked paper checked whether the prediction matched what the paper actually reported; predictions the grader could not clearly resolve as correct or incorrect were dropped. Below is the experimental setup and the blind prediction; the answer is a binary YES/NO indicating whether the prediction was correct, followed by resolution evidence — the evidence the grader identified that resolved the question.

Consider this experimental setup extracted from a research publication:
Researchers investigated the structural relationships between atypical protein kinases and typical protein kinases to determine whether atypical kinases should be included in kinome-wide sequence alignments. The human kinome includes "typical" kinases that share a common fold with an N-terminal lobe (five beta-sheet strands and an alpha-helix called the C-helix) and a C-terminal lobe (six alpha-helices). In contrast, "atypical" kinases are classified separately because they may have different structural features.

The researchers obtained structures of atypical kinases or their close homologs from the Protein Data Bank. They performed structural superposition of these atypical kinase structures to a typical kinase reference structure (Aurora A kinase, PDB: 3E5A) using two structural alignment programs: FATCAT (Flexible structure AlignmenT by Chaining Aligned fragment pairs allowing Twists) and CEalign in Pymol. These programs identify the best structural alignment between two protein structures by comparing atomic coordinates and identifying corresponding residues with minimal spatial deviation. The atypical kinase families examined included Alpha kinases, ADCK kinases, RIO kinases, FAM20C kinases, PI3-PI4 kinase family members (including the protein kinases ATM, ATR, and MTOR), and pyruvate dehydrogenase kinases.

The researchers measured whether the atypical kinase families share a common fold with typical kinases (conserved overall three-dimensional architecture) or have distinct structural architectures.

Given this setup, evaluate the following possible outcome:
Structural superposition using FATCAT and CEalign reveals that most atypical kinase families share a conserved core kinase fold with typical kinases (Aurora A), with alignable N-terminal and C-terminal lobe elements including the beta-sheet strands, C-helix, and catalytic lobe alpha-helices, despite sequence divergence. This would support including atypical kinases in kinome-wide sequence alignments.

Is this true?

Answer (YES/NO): NO